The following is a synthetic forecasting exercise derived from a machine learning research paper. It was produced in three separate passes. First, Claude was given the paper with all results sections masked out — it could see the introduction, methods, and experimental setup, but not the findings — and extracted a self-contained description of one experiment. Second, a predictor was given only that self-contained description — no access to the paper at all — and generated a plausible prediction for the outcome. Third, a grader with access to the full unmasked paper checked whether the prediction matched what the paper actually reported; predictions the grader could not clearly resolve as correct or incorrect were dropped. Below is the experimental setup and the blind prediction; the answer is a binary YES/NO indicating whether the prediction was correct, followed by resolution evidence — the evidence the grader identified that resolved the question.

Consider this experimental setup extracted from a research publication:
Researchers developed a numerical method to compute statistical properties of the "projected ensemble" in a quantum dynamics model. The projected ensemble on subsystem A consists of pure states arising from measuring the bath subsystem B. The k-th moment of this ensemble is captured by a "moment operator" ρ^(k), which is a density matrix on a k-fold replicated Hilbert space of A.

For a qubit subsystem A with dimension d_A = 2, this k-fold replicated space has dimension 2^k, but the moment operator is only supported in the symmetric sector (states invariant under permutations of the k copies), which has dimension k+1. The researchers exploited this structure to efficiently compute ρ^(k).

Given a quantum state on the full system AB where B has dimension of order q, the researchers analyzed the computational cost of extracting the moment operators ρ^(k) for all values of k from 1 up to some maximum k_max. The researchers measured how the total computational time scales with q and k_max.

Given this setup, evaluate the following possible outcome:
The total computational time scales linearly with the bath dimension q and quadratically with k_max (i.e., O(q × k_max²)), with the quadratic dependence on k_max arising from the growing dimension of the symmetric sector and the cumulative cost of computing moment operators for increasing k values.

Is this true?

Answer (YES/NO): NO